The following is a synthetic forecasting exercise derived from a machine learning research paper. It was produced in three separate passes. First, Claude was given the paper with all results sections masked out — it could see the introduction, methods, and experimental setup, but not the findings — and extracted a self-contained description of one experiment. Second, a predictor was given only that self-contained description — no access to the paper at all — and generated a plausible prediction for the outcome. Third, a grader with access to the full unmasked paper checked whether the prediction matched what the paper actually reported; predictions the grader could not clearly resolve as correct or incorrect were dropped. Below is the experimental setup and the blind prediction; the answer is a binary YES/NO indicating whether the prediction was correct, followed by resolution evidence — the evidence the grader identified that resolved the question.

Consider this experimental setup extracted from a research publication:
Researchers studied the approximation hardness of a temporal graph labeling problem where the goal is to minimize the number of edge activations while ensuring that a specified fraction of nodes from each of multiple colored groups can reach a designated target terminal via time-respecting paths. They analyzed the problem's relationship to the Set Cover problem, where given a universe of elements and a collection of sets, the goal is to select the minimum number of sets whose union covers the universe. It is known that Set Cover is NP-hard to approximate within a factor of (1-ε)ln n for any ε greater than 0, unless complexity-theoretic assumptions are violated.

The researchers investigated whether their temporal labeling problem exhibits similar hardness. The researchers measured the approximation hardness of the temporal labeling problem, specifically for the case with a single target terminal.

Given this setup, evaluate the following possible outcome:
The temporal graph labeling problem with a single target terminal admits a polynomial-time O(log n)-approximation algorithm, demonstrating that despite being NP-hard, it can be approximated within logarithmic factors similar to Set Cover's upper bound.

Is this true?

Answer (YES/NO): YES